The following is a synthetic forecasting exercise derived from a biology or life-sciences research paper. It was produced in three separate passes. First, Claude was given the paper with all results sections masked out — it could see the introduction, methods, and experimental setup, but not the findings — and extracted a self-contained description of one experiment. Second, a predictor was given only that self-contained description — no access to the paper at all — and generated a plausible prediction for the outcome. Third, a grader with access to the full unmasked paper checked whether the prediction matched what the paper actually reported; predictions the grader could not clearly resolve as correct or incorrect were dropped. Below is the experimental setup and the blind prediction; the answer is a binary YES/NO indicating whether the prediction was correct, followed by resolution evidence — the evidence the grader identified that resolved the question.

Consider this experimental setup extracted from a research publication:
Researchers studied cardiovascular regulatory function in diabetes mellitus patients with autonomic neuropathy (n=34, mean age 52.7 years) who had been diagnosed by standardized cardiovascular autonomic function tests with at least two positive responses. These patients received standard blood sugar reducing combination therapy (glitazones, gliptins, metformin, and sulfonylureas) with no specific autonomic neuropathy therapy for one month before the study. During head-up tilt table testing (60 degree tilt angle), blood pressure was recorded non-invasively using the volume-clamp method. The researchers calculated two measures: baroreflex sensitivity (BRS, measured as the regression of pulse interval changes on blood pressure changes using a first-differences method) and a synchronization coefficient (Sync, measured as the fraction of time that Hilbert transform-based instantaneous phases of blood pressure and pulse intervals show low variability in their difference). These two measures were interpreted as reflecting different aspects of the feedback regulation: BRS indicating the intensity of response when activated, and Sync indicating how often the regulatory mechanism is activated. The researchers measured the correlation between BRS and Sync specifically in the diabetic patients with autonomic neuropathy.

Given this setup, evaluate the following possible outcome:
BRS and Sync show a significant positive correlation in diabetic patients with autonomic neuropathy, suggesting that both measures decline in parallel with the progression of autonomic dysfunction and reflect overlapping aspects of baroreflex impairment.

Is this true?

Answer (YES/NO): YES